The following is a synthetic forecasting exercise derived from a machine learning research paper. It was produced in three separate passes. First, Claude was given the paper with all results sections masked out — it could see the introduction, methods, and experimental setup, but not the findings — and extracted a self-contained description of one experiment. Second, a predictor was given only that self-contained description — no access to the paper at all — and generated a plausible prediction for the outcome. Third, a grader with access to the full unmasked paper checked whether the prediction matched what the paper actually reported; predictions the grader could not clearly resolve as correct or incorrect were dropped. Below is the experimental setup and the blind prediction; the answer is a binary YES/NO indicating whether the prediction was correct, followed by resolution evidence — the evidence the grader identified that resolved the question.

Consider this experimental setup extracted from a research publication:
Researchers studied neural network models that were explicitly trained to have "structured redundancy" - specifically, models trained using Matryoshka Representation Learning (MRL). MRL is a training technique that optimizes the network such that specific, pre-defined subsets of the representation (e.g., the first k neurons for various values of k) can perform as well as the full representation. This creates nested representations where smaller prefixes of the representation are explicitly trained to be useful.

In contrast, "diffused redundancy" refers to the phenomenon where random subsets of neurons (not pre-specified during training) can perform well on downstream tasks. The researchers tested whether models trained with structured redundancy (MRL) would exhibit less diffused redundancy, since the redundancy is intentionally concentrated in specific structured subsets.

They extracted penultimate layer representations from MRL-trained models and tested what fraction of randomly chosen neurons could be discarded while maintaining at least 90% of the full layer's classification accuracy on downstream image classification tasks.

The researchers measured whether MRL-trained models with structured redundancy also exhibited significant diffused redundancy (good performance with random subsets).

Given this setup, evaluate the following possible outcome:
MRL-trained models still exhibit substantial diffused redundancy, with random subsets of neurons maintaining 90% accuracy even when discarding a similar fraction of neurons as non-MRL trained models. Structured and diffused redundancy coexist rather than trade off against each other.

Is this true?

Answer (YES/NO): YES